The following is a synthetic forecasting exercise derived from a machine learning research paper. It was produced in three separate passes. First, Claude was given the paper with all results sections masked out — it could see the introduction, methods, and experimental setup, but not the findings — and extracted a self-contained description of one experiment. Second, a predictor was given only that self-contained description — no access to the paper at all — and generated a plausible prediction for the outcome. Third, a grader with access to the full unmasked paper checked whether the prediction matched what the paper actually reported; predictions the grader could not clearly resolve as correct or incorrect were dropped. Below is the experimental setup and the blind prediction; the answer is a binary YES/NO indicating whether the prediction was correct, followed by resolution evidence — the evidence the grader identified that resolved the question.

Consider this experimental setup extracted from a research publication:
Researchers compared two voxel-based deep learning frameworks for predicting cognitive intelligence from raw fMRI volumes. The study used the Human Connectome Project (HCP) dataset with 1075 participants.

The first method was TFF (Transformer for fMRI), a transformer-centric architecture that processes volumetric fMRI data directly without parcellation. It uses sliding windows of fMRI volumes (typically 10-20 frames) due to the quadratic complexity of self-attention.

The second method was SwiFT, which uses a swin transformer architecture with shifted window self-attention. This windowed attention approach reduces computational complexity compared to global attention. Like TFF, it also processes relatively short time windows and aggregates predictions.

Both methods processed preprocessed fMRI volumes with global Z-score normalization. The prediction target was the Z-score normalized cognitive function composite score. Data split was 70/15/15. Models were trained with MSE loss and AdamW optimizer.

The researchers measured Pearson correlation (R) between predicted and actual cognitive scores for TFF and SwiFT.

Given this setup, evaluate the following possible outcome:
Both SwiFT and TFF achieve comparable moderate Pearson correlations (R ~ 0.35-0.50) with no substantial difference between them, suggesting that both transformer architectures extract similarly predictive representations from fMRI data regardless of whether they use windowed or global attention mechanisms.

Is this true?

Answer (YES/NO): NO